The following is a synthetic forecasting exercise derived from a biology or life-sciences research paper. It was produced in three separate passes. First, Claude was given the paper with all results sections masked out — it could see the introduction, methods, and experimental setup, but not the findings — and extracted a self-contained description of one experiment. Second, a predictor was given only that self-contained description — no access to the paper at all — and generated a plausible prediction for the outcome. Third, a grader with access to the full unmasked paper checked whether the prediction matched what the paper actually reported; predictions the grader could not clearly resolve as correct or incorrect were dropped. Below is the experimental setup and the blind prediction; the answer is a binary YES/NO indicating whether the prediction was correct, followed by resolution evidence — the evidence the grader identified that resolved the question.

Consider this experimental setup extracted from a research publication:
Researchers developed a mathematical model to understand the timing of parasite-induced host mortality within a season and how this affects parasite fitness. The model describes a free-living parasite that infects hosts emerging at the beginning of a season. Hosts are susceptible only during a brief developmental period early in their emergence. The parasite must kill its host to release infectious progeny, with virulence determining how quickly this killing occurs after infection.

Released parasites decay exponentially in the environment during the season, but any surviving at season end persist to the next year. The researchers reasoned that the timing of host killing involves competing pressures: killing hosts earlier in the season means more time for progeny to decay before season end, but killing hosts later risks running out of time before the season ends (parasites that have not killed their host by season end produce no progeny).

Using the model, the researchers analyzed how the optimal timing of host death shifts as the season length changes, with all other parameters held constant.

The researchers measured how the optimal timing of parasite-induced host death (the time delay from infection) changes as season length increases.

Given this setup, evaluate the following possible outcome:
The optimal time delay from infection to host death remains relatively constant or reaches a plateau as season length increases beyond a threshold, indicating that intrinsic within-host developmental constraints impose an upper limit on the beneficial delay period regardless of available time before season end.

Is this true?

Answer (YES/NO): NO